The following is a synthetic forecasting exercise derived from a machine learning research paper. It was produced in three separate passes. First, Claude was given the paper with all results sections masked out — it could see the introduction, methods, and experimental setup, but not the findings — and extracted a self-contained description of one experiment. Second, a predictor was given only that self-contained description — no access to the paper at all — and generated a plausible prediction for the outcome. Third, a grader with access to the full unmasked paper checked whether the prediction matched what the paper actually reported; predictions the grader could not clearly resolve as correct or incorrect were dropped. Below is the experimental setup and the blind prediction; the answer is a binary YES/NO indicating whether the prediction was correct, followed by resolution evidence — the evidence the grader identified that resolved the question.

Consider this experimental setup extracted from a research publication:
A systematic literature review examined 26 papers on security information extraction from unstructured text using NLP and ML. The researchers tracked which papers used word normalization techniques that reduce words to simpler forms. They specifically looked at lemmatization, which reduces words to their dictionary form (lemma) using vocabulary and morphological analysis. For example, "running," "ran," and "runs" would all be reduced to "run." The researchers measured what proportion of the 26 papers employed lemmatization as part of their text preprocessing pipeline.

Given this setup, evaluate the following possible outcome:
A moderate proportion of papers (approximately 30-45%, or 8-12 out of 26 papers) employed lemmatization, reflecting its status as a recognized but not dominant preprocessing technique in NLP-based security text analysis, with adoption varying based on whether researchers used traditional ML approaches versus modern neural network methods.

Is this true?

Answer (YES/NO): NO